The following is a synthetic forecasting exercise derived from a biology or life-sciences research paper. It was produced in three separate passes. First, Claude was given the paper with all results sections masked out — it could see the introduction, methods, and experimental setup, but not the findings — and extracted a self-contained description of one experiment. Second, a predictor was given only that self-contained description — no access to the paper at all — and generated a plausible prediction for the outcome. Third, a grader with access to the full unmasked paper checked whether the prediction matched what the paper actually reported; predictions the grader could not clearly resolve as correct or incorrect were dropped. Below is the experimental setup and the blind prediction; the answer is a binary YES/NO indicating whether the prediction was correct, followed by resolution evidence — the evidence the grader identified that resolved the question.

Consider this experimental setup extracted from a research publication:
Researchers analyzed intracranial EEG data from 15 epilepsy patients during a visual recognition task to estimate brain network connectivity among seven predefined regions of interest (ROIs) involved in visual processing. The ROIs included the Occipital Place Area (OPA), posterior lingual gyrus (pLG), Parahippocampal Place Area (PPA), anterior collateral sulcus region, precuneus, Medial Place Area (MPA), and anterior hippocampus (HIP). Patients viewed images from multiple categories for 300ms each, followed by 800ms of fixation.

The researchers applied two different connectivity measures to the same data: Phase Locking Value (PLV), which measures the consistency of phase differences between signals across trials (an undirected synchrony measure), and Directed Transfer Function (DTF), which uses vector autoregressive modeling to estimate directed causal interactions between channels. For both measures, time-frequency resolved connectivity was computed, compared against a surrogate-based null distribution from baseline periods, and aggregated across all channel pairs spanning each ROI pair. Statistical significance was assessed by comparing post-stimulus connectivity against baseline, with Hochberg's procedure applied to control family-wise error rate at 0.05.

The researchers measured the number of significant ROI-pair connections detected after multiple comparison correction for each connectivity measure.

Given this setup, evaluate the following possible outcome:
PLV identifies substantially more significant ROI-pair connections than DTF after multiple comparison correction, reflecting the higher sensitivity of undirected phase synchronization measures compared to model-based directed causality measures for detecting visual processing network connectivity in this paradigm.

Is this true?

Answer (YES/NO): YES